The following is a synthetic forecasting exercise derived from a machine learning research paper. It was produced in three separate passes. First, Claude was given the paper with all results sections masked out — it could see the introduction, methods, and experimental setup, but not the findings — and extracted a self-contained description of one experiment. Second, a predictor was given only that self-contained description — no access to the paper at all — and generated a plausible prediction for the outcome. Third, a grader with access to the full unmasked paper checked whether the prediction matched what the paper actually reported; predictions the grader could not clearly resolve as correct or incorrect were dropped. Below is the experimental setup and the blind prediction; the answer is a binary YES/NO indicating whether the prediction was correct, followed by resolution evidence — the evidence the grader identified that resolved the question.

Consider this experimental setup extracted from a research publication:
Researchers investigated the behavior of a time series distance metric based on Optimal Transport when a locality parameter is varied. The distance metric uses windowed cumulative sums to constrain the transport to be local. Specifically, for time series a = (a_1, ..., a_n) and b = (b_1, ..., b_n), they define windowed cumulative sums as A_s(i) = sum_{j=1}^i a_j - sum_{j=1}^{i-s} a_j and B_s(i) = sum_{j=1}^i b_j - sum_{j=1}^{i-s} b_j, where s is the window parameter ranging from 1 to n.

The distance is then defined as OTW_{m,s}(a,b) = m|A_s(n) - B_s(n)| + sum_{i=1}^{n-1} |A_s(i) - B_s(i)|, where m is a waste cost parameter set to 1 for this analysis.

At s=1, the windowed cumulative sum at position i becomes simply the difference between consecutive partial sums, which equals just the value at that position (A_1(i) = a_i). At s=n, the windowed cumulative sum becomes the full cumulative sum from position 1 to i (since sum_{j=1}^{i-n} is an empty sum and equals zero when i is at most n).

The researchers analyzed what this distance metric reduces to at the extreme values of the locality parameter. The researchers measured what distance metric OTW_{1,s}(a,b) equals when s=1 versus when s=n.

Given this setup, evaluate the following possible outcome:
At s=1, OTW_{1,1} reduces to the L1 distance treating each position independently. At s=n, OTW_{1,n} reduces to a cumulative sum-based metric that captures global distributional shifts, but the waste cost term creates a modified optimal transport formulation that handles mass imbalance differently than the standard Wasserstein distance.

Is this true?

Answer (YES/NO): NO